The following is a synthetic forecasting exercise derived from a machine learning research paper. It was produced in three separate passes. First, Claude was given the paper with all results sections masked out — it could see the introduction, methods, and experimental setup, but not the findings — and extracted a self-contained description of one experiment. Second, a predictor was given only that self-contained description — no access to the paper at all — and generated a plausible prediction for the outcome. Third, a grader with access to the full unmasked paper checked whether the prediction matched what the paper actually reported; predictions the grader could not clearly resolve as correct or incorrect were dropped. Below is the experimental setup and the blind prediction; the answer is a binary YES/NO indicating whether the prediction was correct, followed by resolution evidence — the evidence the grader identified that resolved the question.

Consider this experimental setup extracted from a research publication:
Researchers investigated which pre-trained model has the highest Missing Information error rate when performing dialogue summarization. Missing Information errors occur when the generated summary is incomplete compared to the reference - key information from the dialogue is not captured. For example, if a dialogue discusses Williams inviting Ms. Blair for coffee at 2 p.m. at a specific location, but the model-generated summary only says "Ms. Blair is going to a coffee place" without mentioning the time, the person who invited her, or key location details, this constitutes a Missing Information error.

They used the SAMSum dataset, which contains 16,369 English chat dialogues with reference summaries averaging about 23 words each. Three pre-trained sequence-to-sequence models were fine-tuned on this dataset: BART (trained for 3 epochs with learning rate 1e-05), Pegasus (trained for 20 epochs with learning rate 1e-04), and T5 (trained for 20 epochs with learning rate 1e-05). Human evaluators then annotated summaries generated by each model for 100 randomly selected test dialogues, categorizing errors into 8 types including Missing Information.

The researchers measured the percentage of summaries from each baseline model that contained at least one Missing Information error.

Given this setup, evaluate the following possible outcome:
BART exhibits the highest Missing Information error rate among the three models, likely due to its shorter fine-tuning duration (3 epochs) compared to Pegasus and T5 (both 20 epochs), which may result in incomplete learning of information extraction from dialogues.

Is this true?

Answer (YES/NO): NO